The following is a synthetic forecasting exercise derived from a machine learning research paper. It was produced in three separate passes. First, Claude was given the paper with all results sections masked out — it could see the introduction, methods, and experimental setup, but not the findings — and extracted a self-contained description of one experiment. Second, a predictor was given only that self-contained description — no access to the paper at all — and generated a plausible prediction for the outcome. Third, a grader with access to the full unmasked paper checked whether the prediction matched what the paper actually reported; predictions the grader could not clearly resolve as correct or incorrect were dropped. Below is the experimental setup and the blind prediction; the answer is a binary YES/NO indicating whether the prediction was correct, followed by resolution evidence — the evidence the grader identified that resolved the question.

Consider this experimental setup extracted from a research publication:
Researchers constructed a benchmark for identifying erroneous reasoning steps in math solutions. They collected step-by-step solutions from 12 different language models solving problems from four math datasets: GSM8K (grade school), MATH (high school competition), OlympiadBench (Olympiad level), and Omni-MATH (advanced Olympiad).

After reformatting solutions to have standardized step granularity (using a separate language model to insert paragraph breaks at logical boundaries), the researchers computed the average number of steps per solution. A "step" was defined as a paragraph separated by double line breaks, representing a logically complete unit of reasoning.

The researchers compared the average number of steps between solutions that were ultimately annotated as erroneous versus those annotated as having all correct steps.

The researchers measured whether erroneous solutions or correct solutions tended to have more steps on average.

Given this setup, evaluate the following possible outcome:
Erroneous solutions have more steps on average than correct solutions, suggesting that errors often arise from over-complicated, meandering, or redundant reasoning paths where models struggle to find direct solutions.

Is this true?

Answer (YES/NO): YES